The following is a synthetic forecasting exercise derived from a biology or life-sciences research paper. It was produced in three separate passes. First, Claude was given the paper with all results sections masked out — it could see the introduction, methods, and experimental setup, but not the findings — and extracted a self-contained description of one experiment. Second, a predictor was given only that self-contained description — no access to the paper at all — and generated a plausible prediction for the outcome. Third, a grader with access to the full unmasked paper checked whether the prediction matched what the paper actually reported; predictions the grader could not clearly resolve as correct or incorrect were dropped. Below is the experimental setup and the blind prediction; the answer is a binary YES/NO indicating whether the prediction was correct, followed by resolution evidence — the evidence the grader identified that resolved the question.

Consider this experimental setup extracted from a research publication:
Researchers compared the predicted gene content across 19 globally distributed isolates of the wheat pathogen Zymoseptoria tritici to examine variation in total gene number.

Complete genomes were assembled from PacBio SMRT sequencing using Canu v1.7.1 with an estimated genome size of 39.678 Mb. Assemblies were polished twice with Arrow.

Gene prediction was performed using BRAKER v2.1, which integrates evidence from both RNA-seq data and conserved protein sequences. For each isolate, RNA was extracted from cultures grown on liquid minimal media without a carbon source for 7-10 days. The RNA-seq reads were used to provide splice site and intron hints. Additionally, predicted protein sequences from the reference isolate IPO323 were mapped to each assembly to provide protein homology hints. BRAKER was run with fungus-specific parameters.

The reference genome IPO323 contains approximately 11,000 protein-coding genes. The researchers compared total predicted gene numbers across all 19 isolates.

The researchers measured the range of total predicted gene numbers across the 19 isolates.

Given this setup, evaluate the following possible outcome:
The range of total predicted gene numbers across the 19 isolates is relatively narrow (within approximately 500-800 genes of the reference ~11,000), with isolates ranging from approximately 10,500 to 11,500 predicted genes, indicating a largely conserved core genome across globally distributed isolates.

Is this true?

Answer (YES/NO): NO